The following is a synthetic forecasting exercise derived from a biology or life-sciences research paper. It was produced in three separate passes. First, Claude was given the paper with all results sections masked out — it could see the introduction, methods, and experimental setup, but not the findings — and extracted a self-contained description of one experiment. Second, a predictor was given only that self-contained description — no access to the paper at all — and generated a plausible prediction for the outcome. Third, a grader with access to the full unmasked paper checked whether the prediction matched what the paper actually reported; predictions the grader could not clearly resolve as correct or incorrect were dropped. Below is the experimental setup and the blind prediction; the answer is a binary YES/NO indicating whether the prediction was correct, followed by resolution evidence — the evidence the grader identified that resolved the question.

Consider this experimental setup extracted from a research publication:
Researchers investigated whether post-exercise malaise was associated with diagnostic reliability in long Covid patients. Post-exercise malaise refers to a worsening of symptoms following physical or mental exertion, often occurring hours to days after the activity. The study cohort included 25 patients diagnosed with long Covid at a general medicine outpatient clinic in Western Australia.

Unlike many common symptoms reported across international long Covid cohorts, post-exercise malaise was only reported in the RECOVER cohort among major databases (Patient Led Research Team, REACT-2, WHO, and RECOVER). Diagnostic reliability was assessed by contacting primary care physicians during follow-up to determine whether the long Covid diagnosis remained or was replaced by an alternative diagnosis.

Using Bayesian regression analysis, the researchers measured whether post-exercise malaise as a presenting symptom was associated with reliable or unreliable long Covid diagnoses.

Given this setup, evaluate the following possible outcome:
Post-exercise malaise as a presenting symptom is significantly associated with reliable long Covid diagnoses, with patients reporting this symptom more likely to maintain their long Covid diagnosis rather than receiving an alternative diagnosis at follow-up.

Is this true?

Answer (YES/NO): YES